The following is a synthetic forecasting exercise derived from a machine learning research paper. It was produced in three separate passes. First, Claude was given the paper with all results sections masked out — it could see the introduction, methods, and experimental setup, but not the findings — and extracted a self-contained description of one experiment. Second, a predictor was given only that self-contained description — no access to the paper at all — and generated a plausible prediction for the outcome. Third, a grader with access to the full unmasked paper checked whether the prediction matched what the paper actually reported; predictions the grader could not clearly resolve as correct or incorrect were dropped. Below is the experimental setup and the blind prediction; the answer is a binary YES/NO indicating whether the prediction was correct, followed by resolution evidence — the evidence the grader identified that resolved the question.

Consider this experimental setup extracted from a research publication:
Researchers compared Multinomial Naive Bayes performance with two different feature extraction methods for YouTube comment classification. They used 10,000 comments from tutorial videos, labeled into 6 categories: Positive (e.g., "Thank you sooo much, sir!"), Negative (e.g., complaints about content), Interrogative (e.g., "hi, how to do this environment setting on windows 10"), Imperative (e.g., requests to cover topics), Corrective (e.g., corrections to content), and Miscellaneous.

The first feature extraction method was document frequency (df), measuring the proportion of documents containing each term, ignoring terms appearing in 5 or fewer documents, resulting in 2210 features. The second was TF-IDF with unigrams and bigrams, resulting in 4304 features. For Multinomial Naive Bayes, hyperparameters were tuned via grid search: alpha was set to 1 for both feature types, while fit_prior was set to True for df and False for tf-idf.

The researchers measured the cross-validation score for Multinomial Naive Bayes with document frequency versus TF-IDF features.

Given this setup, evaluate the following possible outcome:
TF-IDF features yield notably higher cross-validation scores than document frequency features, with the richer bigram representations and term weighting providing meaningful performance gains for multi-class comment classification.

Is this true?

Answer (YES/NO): NO